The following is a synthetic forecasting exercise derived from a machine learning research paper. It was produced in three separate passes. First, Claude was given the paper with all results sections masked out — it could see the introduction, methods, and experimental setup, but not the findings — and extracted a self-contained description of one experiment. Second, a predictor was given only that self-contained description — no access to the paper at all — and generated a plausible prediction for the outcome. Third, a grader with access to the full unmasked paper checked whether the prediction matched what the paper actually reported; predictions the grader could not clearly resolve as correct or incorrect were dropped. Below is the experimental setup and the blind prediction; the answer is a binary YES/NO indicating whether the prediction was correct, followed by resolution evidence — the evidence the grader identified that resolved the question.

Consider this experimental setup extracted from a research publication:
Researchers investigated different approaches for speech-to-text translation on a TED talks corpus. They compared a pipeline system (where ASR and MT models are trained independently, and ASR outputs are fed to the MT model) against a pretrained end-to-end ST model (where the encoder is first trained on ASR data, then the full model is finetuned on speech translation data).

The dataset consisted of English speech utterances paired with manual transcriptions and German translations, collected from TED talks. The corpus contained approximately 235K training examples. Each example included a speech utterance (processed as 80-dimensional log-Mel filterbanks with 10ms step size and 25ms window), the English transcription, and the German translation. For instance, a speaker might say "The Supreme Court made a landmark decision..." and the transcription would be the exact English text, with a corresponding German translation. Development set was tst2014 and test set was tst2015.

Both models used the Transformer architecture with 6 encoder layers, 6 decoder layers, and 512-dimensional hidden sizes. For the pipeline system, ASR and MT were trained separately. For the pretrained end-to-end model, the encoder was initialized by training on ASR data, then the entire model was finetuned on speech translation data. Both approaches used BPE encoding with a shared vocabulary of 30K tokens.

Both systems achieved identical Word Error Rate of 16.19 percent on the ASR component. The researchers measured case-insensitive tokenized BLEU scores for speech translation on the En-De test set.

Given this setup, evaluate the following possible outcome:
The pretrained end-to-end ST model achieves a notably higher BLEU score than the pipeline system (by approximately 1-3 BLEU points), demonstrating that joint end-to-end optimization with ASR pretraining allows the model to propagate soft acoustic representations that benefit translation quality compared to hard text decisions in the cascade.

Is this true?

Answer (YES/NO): NO